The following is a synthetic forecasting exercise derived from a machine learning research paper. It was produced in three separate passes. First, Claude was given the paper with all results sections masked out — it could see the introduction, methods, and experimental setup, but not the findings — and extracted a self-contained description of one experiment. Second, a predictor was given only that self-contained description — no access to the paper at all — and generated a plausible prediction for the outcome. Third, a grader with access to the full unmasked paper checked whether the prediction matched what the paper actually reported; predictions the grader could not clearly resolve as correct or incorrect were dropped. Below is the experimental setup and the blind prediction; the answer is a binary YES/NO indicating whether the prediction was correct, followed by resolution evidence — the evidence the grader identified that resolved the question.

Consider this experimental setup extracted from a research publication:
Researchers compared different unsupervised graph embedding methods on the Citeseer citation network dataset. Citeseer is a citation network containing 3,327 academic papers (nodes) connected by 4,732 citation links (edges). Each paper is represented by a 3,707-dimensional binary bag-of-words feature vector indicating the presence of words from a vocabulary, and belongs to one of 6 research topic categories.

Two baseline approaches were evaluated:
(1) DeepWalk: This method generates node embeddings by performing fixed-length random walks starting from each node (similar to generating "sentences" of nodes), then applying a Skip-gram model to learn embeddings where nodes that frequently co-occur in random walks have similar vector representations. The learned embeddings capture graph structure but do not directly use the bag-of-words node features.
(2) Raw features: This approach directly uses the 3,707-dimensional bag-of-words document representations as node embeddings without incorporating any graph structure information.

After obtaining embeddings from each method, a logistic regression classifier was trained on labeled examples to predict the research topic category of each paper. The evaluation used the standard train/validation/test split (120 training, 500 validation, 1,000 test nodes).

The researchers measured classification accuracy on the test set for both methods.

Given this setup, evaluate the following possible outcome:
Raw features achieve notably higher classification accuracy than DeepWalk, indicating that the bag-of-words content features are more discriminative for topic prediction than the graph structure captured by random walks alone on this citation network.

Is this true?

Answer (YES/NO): YES